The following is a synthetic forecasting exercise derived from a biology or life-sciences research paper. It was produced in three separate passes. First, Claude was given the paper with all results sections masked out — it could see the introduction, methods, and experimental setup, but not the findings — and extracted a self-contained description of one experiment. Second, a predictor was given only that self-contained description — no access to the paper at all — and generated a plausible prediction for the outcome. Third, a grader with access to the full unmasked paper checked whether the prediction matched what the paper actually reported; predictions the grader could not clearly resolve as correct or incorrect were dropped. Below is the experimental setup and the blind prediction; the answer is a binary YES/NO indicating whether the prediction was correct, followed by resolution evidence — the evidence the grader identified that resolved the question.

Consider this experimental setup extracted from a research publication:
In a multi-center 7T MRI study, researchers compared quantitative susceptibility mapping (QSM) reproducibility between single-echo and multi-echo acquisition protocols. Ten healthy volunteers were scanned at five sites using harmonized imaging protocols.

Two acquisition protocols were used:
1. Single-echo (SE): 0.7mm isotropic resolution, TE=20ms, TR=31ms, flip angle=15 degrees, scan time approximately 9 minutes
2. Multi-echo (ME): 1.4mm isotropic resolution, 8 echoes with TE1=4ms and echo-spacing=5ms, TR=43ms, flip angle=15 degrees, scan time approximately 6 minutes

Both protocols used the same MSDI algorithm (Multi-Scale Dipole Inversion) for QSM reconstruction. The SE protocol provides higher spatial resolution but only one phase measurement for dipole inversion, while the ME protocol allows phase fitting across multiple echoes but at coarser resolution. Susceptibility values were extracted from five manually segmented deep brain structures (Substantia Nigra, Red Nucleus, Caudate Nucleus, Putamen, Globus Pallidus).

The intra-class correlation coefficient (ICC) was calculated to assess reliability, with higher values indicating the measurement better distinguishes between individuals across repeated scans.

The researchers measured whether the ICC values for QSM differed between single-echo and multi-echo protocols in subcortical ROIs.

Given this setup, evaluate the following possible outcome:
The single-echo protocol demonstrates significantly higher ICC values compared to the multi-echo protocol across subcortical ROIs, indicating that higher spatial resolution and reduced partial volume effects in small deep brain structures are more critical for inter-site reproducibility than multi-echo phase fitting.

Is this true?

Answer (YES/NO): YES